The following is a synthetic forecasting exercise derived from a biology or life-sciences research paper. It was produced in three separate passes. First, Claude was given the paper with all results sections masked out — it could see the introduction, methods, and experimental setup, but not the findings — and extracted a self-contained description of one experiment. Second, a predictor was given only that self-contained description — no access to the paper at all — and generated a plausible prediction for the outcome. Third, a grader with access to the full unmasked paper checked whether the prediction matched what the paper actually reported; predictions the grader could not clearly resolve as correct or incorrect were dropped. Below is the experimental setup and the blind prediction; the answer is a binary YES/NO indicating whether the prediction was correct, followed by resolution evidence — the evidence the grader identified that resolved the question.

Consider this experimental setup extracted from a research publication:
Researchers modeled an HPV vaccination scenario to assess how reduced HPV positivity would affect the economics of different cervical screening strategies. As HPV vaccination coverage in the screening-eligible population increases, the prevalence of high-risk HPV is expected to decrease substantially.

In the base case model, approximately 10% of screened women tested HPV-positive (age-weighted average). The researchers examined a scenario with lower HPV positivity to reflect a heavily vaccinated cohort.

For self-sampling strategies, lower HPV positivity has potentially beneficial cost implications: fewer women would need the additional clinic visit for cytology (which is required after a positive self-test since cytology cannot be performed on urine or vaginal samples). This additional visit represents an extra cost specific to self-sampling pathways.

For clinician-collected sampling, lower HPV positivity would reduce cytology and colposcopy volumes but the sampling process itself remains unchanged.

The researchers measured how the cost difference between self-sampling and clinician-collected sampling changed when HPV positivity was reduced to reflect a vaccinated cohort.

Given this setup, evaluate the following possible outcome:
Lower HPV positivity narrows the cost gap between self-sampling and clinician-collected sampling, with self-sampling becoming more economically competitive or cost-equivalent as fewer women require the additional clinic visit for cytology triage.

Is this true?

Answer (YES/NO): NO